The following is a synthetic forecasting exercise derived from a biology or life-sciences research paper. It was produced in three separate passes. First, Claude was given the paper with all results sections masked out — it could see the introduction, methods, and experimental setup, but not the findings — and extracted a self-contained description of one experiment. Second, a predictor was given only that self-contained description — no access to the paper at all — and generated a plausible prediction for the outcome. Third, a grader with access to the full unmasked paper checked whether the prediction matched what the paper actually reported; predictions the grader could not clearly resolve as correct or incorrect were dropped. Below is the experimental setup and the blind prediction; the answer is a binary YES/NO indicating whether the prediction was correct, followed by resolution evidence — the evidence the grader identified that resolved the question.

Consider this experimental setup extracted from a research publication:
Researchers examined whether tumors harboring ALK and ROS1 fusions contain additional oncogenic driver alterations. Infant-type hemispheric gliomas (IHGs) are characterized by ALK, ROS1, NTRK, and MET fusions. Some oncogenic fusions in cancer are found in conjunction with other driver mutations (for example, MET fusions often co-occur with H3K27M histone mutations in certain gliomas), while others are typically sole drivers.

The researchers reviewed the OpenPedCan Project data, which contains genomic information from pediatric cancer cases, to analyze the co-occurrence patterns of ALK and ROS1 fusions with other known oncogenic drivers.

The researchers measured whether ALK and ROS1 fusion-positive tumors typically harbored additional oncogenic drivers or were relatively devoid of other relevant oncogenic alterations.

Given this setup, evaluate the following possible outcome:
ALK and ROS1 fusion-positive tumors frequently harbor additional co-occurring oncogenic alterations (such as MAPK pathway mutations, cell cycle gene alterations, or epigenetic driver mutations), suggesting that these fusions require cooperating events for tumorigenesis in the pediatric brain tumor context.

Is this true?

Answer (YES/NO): NO